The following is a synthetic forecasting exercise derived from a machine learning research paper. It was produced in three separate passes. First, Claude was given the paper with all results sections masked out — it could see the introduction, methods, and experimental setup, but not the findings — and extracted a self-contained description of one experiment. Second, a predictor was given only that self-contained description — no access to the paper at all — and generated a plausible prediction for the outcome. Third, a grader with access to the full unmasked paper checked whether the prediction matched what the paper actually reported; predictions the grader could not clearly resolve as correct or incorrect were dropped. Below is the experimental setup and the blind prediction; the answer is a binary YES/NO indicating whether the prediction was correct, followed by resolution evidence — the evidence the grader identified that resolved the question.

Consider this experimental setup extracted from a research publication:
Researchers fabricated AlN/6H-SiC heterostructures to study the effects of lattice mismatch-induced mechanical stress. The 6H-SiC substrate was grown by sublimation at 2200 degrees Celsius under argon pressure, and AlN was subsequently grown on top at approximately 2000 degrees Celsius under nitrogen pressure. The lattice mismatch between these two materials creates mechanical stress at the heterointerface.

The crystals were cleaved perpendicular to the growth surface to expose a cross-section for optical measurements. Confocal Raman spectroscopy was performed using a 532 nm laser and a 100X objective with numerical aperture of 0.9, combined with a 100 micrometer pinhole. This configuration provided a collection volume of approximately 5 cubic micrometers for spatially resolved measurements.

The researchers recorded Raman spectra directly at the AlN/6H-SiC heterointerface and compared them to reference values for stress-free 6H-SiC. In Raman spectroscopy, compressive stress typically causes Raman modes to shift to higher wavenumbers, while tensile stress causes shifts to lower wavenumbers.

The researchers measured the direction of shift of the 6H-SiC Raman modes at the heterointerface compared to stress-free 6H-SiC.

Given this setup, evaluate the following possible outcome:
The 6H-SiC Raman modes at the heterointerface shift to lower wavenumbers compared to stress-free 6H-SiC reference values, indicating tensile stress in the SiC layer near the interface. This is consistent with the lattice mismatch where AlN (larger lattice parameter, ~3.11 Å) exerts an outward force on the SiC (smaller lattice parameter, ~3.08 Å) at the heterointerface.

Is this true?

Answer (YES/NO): NO